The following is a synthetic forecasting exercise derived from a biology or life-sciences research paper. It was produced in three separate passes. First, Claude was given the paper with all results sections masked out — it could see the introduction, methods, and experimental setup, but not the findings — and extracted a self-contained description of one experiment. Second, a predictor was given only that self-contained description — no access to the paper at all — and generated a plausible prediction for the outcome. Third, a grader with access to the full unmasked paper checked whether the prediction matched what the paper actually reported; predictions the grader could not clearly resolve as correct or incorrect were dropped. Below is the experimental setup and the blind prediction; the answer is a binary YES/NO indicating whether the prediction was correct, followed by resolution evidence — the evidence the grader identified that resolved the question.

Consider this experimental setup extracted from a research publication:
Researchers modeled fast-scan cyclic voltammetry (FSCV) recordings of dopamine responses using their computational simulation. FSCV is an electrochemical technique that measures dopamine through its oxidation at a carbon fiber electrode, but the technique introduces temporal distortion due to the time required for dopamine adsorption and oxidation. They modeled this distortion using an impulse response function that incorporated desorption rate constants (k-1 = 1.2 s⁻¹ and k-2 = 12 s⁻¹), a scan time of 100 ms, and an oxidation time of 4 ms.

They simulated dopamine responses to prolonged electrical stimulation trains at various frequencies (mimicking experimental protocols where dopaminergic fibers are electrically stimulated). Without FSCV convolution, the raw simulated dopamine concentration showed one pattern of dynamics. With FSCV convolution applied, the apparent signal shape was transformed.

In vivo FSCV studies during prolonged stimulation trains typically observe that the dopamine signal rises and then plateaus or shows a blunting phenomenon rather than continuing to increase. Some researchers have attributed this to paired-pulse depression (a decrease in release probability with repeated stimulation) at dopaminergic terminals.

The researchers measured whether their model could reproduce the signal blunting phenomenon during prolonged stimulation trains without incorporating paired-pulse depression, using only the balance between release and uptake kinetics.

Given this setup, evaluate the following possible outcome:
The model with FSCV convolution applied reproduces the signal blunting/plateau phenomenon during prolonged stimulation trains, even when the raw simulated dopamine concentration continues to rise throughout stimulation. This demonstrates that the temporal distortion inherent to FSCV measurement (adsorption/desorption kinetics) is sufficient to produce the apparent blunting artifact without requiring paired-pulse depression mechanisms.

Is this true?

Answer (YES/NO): NO